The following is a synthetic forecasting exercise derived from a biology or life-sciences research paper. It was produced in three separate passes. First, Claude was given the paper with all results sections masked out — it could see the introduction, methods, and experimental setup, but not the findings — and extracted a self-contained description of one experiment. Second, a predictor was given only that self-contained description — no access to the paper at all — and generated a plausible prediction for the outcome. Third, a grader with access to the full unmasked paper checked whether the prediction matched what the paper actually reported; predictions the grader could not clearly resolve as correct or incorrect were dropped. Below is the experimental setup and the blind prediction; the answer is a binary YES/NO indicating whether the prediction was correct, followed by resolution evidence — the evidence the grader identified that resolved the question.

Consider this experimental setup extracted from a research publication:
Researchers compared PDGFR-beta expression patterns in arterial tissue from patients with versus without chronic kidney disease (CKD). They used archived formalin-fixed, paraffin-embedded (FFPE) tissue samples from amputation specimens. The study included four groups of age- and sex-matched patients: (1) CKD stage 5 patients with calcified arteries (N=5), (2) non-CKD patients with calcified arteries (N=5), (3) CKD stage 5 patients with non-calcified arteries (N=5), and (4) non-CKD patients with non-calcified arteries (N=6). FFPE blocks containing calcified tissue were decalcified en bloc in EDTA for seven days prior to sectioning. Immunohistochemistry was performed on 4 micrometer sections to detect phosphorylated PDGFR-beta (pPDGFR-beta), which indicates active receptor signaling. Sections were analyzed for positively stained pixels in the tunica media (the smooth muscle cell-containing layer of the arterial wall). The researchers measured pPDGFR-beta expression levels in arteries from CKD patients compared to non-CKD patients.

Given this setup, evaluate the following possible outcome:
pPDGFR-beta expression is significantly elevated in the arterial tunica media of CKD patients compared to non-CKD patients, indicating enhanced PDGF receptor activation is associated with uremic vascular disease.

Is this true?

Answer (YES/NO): YES